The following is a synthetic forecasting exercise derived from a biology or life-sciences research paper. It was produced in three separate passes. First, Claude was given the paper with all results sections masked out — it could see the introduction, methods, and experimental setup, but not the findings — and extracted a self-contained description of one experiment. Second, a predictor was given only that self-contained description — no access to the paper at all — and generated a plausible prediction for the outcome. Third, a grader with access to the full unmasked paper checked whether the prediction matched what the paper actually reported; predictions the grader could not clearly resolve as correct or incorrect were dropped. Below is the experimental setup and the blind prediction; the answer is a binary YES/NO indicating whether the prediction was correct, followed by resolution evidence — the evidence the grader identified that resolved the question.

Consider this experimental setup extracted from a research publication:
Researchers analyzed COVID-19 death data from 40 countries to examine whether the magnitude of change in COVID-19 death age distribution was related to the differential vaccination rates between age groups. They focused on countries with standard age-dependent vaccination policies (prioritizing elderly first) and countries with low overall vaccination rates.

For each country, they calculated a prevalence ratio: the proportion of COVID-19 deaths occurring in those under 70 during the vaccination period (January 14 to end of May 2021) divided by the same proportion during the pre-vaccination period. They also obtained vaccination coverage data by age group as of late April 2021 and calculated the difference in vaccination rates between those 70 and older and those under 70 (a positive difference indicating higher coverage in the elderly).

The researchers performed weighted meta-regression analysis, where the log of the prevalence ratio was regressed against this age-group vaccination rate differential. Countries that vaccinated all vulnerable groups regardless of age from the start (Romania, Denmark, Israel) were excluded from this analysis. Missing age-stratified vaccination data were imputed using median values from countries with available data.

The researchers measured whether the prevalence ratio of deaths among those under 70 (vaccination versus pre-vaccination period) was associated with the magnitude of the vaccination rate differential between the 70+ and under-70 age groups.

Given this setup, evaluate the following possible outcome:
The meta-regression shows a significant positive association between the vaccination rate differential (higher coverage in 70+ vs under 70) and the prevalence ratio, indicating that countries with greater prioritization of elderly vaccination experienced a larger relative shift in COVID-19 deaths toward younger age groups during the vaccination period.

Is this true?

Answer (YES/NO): YES